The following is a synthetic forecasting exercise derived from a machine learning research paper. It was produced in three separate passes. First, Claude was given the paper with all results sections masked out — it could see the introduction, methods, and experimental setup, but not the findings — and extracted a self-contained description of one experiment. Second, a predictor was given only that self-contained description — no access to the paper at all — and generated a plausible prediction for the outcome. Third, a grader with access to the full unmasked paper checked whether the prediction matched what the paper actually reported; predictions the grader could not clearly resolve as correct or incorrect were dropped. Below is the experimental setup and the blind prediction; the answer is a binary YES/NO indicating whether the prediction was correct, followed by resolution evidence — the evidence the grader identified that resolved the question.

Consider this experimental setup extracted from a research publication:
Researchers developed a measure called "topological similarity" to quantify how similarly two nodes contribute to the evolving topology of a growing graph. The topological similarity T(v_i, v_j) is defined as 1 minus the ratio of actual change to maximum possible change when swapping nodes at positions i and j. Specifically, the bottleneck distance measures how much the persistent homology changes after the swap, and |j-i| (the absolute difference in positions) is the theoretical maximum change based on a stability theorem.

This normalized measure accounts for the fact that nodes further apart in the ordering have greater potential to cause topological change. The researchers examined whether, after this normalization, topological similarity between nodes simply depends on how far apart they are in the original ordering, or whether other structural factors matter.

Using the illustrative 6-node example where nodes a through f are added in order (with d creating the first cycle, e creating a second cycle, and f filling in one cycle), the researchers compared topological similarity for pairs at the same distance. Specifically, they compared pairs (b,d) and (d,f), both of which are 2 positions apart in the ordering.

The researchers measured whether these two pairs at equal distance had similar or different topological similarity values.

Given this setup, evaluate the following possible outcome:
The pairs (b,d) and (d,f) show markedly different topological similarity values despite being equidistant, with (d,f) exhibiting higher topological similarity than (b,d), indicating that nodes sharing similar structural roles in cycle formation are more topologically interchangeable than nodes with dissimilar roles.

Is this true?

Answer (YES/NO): NO